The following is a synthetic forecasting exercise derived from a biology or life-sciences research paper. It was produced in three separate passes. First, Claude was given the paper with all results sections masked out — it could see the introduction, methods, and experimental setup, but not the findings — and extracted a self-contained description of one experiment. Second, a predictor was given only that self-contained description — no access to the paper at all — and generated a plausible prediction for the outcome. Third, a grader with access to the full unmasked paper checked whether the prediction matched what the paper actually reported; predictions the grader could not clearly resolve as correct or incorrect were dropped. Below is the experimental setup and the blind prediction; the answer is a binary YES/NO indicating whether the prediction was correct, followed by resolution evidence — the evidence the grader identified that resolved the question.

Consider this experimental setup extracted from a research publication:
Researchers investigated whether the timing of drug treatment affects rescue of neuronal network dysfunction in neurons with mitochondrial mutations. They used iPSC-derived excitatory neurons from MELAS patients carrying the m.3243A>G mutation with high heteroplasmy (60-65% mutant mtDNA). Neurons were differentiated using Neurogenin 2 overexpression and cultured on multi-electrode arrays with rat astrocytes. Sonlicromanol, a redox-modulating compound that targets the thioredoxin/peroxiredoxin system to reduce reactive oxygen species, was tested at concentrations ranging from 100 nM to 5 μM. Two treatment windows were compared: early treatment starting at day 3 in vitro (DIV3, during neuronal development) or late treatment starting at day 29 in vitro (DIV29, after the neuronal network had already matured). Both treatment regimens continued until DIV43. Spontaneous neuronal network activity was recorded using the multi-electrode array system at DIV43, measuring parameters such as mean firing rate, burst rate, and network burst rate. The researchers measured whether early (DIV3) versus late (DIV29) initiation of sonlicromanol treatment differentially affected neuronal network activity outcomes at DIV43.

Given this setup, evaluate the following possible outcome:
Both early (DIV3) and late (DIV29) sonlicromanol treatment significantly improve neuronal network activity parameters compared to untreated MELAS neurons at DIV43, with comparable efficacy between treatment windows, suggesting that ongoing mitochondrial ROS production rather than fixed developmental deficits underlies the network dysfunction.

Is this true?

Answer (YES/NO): NO